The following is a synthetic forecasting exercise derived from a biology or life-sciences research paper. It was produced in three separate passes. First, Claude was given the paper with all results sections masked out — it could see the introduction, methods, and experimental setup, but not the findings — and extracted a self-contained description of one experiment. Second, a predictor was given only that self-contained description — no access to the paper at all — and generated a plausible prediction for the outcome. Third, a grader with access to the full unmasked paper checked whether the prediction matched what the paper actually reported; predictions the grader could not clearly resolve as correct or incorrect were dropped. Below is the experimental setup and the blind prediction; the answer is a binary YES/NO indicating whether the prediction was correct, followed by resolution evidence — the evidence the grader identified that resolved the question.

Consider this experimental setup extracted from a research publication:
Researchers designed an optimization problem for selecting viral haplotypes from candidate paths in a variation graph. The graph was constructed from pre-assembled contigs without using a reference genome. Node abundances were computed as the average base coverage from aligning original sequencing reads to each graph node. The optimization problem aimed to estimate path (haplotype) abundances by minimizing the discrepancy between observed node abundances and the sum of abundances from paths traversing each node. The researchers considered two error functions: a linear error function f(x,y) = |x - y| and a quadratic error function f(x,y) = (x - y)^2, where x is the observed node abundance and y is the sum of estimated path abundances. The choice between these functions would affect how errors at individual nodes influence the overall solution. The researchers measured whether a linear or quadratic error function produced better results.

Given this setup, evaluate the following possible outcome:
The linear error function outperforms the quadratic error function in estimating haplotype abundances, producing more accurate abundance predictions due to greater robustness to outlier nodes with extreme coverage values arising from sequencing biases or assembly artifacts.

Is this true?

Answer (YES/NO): YES